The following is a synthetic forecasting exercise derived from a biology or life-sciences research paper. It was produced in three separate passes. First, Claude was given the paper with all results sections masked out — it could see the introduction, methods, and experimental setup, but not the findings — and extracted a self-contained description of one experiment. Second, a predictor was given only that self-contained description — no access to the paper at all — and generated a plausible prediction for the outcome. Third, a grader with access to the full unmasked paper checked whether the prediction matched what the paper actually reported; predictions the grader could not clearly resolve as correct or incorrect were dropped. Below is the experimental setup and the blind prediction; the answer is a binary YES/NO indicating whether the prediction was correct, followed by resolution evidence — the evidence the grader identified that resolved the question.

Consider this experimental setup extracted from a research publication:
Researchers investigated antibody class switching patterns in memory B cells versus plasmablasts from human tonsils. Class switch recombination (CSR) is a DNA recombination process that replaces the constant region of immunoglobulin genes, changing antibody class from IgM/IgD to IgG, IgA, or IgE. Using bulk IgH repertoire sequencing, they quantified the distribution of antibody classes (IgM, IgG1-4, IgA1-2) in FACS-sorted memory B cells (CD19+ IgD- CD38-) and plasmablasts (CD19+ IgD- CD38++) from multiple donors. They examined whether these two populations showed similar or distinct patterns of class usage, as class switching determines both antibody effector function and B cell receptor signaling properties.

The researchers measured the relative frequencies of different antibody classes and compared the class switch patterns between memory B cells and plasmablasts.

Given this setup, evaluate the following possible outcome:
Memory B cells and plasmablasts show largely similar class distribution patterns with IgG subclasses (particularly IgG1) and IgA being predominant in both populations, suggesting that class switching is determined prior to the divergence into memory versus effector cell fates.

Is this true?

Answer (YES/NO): NO